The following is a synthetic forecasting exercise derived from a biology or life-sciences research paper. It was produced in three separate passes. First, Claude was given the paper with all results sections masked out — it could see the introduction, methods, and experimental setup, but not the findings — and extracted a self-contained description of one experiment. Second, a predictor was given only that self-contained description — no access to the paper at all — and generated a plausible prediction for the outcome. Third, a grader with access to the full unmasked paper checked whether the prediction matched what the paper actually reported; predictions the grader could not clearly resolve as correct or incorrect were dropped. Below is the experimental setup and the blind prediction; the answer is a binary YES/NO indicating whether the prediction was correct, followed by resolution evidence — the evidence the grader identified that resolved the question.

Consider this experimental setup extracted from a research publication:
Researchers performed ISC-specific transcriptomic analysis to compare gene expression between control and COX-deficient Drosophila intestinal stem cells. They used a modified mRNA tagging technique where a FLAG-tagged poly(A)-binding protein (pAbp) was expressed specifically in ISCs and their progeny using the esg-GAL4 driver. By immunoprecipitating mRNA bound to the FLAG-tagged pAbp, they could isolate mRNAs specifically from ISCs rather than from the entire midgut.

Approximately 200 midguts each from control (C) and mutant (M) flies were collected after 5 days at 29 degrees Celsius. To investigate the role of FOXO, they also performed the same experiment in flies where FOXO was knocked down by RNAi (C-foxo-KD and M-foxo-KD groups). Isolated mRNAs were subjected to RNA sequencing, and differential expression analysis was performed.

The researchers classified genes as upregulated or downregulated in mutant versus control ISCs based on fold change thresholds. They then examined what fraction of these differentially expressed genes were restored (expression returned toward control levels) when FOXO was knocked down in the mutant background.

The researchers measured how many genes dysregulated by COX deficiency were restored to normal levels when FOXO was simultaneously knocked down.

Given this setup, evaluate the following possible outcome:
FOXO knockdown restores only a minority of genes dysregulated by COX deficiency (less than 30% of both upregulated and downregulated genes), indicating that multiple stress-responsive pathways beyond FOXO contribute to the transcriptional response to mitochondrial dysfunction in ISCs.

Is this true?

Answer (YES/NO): NO